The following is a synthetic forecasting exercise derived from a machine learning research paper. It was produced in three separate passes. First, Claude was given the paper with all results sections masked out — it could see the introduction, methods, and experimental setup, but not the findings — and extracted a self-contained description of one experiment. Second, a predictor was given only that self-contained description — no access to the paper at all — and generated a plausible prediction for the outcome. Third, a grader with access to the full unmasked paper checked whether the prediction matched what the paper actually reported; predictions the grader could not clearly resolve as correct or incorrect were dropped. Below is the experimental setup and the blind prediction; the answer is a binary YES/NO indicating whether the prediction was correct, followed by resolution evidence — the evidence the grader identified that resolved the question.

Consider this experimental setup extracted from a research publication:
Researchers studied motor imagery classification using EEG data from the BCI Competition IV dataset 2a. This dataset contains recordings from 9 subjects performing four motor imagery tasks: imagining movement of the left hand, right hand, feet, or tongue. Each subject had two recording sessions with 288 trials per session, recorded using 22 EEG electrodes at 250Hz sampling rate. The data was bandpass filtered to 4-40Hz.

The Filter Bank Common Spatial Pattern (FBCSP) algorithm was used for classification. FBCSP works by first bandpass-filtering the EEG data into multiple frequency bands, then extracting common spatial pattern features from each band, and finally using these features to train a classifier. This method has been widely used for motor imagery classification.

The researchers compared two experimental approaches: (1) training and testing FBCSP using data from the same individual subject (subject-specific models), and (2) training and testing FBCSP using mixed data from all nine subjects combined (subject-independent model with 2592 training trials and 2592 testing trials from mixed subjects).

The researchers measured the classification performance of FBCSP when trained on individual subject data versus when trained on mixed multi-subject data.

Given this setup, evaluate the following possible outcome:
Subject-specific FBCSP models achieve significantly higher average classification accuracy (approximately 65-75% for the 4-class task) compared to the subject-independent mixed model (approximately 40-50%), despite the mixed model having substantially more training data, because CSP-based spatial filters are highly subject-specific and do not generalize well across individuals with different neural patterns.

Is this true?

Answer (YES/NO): NO